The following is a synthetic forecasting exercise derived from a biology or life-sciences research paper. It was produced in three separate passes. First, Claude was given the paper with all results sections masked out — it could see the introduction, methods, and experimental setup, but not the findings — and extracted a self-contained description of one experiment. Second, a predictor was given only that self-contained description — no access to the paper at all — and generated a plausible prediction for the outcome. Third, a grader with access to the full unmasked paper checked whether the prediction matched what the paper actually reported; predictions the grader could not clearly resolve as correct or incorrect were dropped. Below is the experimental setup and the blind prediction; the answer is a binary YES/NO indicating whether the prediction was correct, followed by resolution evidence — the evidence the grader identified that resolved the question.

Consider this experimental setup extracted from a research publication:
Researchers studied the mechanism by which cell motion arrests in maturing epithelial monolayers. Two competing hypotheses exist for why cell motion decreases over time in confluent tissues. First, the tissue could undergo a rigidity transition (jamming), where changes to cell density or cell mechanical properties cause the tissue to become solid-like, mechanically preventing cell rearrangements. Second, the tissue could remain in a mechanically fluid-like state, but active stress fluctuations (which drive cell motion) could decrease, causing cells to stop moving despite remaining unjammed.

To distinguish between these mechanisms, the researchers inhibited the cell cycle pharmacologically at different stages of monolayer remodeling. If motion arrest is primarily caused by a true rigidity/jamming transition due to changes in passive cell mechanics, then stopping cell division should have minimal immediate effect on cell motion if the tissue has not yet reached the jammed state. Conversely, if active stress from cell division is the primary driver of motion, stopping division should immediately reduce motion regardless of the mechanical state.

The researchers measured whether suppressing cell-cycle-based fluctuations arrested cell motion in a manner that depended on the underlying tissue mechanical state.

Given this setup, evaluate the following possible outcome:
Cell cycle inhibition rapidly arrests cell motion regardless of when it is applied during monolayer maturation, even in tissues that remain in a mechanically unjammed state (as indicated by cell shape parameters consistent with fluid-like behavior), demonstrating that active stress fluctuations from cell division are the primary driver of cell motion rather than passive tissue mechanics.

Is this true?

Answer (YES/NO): YES